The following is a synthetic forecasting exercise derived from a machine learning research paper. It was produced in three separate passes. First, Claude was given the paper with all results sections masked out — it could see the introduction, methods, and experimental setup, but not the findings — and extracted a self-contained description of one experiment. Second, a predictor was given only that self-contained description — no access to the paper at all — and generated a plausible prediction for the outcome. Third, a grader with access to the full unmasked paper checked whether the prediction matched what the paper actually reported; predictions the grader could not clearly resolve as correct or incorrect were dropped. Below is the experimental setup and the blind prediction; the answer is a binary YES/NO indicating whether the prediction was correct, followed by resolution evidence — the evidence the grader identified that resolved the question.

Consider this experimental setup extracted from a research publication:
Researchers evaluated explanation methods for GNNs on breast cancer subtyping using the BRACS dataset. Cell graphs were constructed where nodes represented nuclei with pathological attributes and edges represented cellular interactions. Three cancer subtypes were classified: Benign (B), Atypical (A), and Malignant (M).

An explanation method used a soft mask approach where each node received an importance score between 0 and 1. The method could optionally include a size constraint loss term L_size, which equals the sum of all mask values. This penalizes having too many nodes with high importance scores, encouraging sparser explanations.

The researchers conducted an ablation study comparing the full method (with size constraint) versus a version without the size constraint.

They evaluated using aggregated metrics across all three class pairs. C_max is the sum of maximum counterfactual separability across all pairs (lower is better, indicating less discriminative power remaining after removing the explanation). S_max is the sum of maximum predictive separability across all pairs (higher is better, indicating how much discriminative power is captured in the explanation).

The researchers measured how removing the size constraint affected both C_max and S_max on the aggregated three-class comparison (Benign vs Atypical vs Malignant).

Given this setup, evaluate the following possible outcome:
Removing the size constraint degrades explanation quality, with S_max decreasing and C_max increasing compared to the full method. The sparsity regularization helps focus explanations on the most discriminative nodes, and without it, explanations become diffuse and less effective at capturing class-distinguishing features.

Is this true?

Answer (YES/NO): YES